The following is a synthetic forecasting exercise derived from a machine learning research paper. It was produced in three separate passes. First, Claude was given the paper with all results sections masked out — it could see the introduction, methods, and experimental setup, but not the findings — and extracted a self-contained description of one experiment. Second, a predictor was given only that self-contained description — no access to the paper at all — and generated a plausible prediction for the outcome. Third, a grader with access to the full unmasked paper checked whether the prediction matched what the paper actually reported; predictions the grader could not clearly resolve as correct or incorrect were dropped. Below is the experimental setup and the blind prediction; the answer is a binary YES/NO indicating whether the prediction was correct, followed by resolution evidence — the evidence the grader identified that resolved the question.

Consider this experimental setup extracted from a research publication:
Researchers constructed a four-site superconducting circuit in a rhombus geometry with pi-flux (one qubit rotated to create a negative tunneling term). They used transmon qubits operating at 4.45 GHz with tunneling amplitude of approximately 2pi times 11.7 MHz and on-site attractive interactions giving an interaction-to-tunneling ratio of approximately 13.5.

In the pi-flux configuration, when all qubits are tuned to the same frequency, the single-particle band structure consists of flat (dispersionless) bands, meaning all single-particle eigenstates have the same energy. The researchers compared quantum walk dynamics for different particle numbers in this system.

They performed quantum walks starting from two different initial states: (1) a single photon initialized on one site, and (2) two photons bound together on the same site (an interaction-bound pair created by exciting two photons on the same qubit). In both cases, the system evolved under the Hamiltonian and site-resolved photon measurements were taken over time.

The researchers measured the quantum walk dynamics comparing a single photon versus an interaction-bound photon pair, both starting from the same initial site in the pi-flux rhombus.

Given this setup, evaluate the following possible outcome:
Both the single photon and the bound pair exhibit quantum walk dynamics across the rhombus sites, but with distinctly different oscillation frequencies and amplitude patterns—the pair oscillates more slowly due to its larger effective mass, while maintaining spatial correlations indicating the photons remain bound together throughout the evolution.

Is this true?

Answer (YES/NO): NO